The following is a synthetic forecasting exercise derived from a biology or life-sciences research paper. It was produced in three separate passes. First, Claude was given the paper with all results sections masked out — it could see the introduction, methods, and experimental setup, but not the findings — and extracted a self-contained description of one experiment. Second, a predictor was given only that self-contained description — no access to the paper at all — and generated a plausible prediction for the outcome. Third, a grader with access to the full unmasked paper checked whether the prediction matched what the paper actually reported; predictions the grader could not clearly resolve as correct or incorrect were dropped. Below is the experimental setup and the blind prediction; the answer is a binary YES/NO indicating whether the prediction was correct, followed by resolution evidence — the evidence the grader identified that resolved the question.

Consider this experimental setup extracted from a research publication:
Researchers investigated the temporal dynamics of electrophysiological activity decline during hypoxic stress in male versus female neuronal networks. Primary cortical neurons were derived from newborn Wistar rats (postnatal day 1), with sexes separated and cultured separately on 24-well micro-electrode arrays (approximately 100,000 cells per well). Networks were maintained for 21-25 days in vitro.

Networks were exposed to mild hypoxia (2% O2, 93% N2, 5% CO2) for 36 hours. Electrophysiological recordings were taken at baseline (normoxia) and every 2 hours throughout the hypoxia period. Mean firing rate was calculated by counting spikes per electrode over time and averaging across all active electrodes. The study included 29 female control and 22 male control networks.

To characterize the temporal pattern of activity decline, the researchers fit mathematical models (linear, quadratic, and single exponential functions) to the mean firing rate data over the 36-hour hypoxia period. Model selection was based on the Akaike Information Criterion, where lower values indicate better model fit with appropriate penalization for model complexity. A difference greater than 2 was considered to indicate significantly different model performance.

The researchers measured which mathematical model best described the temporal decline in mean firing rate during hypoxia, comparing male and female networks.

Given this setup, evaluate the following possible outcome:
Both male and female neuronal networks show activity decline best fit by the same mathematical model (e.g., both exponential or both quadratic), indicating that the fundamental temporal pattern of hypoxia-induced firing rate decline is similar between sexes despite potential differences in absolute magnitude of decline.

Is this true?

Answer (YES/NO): YES